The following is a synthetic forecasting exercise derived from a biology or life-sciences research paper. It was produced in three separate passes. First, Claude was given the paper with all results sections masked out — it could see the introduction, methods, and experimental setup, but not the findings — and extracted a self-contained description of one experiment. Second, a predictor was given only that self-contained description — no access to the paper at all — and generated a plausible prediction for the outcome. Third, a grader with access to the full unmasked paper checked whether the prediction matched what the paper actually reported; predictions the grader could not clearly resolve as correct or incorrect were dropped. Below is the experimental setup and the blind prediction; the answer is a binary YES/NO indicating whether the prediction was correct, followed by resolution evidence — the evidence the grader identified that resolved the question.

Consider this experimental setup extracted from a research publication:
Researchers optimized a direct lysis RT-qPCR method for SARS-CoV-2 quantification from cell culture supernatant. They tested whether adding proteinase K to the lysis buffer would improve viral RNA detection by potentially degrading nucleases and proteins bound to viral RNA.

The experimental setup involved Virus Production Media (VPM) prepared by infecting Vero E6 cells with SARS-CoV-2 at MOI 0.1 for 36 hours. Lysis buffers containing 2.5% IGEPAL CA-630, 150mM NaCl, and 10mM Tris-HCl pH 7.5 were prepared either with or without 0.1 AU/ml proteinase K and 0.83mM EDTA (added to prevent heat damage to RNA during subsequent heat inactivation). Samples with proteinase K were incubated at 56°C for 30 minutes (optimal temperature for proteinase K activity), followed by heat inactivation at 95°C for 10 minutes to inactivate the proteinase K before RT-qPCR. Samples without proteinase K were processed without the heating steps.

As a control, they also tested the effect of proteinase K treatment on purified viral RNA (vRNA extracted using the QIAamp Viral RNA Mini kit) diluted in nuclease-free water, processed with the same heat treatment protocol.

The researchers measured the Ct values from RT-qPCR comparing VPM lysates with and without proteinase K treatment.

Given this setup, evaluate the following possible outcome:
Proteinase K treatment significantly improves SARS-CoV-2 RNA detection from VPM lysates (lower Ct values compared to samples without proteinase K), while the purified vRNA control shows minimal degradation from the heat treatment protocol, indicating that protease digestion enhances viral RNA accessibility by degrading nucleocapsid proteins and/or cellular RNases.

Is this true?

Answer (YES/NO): NO